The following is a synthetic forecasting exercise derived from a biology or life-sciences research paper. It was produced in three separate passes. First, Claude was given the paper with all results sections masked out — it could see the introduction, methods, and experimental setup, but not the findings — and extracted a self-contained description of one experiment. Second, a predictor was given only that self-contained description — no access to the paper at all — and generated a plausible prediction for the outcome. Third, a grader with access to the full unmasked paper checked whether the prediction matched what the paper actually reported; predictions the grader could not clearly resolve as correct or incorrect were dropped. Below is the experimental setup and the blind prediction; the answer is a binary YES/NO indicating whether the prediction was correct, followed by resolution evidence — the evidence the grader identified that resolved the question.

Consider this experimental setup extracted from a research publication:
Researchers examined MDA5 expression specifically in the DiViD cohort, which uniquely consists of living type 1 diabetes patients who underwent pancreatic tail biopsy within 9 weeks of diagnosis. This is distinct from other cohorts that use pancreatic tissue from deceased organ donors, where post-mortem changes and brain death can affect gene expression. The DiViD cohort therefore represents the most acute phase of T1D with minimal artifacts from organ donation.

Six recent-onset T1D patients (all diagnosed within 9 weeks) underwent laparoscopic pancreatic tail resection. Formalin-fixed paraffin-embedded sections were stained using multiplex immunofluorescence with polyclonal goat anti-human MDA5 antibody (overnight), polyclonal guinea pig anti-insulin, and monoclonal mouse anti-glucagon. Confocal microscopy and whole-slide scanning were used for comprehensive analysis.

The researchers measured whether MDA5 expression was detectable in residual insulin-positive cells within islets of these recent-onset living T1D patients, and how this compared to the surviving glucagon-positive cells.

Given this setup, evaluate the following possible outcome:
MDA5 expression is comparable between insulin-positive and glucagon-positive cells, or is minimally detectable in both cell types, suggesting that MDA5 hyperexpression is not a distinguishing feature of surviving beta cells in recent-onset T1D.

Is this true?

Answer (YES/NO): NO